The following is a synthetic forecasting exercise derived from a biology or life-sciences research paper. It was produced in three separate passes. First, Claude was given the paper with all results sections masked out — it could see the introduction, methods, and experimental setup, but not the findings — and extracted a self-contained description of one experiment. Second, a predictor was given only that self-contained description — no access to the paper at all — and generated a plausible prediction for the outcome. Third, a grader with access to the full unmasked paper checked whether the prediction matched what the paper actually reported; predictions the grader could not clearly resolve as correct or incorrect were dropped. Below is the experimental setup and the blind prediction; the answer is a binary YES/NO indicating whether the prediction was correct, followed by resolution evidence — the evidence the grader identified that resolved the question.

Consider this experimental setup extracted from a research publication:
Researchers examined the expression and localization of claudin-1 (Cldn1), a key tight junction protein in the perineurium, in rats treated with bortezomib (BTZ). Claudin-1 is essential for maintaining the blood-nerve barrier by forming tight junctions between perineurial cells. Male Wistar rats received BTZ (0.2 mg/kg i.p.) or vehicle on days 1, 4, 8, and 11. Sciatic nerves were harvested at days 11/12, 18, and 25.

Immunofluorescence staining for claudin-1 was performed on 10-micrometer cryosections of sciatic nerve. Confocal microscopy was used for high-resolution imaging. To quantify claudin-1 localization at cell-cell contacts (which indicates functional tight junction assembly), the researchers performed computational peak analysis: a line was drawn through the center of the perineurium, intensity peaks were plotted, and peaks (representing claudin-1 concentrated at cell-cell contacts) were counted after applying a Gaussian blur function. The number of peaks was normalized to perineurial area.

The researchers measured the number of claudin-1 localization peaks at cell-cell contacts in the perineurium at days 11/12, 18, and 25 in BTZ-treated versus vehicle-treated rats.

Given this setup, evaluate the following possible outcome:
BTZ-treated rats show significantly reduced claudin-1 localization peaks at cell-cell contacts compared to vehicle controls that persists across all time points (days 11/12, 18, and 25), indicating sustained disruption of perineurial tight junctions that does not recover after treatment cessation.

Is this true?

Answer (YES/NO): NO